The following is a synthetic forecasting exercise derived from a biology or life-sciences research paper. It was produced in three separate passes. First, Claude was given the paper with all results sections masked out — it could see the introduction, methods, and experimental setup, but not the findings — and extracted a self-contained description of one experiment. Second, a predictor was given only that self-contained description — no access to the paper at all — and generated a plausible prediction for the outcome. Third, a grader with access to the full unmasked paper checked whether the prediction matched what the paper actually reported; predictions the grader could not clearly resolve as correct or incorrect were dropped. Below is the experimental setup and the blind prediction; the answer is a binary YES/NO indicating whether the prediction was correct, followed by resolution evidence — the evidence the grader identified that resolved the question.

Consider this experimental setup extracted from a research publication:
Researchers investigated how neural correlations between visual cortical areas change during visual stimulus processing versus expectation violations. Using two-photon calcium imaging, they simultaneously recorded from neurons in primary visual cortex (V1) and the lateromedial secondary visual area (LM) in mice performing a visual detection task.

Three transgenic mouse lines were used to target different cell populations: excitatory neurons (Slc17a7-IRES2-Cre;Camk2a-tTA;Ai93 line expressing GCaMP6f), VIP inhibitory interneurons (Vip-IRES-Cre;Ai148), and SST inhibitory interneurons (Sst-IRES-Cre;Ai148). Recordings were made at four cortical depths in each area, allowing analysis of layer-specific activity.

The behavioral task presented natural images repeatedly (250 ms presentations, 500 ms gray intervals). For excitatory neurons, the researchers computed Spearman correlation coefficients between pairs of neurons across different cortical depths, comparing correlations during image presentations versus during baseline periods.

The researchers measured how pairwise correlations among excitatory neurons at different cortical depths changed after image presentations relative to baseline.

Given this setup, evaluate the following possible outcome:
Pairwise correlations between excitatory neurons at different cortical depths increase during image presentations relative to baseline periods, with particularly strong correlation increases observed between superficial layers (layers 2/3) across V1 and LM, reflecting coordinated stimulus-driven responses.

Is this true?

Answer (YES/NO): NO